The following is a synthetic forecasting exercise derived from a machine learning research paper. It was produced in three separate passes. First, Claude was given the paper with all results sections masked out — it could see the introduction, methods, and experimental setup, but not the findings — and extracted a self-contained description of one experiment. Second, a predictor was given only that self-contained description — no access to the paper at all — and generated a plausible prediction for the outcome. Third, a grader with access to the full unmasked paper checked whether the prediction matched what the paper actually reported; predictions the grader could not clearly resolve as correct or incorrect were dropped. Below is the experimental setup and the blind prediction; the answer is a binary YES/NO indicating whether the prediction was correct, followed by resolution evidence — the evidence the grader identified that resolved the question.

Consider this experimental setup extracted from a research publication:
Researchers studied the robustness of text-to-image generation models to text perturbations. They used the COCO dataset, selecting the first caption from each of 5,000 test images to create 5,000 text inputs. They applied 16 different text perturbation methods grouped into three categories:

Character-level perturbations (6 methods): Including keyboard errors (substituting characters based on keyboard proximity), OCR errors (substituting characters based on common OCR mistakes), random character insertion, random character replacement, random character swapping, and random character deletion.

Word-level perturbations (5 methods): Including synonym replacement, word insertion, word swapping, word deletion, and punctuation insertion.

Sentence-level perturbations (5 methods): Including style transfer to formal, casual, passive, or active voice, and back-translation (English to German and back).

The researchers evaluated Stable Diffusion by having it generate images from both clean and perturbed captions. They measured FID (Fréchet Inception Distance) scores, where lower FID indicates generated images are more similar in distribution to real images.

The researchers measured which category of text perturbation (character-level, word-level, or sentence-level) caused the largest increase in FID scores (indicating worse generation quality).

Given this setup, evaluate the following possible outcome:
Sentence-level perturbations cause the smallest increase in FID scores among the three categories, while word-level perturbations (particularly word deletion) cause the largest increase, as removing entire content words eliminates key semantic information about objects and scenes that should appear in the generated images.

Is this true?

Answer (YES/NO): NO